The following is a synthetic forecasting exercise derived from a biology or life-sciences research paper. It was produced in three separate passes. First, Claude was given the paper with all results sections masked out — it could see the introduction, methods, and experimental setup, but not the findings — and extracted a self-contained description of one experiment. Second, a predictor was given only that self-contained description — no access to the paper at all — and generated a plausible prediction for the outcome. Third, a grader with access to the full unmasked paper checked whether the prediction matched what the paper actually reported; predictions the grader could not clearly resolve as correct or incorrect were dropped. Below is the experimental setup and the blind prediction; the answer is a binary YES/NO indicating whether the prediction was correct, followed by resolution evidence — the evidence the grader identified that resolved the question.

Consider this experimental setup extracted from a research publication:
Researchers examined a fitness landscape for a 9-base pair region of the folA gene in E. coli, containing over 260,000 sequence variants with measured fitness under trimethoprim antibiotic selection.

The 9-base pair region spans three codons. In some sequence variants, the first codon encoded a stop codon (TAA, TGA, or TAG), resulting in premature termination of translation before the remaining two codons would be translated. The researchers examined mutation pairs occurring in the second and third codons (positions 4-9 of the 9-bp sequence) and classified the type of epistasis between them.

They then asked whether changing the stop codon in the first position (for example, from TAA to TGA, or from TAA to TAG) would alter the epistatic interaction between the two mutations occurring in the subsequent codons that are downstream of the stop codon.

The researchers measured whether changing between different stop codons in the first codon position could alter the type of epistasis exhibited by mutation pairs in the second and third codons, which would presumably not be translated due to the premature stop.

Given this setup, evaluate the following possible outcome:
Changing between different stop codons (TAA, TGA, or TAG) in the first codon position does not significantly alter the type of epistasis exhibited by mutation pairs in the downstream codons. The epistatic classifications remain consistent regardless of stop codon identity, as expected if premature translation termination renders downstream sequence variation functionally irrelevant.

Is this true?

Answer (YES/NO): NO